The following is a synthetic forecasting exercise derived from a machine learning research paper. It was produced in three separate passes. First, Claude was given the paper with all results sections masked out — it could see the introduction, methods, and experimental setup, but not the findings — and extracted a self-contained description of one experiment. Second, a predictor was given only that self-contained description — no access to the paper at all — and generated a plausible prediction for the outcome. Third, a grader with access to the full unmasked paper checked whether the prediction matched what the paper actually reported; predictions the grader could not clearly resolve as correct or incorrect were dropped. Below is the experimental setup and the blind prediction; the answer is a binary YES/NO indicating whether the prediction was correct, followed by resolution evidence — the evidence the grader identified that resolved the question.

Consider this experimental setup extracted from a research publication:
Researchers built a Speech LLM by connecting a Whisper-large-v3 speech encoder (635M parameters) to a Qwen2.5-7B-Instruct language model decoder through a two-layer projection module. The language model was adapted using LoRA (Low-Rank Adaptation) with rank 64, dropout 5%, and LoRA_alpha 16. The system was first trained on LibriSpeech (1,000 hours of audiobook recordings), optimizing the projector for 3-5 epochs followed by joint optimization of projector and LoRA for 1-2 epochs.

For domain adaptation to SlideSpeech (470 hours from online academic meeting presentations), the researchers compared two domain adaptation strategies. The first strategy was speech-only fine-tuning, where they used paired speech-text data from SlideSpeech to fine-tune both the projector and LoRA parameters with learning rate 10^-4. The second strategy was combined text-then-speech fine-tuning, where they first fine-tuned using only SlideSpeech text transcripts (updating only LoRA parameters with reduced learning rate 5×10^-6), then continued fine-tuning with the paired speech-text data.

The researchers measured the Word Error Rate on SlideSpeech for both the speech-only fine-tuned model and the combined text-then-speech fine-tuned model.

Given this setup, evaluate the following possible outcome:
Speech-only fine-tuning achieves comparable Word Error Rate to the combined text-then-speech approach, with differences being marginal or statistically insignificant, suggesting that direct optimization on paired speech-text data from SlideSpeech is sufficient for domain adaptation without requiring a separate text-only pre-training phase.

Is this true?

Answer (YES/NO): YES